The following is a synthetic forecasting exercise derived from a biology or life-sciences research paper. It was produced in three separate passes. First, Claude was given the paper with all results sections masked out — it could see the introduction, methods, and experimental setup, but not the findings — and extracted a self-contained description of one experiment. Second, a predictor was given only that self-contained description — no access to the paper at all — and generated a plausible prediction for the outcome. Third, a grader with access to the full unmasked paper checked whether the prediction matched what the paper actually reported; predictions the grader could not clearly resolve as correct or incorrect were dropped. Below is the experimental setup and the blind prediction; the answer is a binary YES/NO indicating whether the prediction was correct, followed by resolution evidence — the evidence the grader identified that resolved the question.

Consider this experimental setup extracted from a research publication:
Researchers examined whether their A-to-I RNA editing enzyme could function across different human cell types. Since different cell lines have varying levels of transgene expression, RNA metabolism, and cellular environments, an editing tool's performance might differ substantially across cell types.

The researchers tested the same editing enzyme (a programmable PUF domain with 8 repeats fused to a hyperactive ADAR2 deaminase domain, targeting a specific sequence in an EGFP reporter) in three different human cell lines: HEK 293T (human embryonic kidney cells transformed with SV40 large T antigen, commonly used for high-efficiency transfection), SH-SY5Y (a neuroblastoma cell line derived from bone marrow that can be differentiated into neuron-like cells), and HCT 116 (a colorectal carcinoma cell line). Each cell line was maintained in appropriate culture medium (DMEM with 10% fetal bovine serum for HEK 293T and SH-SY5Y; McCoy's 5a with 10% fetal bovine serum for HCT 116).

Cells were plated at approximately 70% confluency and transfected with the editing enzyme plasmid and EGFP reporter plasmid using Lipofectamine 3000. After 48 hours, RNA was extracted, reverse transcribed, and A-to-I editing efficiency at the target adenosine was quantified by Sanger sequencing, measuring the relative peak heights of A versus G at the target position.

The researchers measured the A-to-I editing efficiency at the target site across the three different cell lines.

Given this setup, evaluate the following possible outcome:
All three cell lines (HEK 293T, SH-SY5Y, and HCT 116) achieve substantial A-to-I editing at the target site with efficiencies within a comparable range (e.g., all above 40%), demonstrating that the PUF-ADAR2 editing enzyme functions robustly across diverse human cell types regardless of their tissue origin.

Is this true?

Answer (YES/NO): YES